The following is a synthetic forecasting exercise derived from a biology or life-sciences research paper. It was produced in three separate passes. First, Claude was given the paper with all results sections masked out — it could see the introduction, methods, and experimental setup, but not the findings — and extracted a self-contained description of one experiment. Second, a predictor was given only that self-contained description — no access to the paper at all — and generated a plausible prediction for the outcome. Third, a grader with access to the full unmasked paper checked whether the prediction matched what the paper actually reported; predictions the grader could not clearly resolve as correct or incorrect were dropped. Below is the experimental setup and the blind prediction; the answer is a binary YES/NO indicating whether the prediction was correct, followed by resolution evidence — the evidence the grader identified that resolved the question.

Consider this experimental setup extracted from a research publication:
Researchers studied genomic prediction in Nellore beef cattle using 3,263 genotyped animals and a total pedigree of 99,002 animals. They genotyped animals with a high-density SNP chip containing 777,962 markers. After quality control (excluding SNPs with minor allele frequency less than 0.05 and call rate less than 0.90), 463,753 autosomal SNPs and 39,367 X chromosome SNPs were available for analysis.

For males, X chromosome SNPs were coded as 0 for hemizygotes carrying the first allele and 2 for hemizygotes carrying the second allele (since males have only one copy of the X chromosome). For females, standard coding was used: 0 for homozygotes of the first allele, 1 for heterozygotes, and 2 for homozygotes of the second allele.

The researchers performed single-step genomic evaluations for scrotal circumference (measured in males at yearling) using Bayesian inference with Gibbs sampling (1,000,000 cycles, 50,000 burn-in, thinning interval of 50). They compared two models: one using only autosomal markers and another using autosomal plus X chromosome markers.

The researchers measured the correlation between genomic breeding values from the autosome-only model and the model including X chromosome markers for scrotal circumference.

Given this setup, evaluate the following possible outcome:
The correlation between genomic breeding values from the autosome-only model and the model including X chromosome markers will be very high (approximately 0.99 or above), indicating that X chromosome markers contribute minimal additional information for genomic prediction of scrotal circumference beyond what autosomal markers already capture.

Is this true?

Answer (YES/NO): NO